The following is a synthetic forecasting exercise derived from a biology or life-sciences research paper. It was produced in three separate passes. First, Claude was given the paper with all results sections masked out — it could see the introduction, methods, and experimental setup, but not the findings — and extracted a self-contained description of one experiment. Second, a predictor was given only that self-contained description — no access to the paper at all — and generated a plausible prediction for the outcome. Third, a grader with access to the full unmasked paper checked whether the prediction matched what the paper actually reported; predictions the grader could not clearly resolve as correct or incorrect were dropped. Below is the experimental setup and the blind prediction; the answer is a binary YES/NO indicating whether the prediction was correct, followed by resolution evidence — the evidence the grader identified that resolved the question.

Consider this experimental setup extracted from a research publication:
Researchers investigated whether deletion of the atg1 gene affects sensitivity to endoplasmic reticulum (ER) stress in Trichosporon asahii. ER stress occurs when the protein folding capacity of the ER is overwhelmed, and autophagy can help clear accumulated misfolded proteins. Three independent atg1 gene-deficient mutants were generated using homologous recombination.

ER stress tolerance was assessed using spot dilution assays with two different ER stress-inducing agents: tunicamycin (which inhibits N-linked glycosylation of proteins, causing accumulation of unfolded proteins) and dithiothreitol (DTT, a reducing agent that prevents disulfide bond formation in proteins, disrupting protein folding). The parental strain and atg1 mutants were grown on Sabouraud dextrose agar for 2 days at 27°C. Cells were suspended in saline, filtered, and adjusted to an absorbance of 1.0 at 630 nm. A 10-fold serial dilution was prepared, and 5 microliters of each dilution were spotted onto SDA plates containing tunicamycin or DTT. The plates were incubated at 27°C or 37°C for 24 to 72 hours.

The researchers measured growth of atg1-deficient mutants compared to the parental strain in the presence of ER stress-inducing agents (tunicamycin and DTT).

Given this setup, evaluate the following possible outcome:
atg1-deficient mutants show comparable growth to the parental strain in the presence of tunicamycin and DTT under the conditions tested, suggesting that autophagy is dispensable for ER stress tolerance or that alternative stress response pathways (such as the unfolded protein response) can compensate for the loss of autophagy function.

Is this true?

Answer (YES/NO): YES